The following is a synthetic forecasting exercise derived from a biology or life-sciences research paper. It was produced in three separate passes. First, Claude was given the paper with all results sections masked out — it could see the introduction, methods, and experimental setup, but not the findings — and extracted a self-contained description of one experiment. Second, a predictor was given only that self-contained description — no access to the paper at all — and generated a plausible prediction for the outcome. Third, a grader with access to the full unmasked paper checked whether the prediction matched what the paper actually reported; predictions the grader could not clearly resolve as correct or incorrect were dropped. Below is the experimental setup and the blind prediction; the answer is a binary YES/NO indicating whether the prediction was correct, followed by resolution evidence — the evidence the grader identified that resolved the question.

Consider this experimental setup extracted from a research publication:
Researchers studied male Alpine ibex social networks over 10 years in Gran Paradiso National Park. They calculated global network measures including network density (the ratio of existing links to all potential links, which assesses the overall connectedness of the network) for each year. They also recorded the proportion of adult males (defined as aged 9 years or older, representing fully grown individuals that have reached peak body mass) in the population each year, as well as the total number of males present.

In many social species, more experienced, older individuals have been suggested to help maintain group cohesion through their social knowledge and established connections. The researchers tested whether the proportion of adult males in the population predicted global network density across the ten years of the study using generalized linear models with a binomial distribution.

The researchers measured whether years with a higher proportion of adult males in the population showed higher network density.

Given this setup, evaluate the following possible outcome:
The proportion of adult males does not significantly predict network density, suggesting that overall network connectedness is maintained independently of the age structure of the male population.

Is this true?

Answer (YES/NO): YES